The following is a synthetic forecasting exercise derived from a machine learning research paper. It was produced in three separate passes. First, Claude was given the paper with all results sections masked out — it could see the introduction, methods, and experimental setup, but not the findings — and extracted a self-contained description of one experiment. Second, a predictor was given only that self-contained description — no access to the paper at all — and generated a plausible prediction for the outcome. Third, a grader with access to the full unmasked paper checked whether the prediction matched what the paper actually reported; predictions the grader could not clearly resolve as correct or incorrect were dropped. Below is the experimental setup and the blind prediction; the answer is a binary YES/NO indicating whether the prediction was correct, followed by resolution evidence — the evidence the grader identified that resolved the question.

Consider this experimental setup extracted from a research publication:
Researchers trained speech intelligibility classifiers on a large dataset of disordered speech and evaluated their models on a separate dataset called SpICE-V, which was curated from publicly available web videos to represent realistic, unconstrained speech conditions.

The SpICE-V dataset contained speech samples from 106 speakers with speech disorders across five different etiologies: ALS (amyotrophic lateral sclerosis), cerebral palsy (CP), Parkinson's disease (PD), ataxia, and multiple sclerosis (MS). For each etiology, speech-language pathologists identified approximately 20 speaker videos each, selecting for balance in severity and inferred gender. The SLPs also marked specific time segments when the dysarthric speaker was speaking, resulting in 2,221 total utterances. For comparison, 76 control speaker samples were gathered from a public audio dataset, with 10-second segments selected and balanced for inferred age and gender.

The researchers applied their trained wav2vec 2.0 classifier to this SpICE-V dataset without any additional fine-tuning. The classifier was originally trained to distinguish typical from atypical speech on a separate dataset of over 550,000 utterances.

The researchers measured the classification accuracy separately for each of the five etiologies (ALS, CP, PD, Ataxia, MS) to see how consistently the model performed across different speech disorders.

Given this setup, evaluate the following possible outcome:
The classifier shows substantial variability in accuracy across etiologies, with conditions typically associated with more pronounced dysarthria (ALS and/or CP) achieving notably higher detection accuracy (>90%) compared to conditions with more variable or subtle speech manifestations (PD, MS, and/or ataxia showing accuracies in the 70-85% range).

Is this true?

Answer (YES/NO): NO